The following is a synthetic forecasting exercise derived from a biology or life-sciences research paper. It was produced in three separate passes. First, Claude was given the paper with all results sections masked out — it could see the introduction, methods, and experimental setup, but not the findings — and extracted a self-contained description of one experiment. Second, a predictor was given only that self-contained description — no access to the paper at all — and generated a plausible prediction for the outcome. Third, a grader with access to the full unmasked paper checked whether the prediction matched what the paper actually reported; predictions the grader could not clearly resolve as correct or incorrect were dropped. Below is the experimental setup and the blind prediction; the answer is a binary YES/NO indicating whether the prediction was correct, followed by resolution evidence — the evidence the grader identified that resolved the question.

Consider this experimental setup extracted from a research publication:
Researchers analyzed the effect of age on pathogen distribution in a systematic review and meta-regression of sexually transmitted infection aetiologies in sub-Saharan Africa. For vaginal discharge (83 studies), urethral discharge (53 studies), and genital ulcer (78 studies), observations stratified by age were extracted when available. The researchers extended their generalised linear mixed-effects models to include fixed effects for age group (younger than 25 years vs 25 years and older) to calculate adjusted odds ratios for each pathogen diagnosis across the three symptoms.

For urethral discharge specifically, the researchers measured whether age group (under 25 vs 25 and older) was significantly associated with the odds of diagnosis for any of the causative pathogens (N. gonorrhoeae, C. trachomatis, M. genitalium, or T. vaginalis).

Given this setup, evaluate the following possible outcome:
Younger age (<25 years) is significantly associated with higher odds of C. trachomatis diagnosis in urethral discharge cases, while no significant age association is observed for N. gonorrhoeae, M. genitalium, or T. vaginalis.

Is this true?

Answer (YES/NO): YES